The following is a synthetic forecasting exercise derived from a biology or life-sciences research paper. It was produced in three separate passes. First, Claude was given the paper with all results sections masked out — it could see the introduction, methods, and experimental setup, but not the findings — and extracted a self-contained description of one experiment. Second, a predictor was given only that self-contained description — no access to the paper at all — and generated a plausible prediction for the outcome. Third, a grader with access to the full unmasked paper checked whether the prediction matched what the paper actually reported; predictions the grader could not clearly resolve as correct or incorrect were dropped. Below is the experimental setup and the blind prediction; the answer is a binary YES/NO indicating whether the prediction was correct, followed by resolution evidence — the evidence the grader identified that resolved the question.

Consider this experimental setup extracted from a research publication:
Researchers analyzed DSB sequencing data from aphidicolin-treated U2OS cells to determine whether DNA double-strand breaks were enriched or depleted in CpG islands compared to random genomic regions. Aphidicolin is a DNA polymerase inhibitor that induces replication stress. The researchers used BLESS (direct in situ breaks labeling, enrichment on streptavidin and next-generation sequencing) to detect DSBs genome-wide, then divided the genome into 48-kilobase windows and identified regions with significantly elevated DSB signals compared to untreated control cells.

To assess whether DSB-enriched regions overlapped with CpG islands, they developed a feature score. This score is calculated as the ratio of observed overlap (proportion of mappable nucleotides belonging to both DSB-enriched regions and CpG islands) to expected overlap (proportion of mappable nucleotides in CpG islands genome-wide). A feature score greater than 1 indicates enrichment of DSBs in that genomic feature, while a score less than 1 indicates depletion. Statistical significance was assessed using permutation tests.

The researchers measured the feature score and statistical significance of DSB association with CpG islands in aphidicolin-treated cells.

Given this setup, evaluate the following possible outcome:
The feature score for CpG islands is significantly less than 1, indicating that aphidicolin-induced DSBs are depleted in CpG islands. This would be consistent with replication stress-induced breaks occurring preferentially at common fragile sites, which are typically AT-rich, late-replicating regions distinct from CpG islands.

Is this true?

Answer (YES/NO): YES